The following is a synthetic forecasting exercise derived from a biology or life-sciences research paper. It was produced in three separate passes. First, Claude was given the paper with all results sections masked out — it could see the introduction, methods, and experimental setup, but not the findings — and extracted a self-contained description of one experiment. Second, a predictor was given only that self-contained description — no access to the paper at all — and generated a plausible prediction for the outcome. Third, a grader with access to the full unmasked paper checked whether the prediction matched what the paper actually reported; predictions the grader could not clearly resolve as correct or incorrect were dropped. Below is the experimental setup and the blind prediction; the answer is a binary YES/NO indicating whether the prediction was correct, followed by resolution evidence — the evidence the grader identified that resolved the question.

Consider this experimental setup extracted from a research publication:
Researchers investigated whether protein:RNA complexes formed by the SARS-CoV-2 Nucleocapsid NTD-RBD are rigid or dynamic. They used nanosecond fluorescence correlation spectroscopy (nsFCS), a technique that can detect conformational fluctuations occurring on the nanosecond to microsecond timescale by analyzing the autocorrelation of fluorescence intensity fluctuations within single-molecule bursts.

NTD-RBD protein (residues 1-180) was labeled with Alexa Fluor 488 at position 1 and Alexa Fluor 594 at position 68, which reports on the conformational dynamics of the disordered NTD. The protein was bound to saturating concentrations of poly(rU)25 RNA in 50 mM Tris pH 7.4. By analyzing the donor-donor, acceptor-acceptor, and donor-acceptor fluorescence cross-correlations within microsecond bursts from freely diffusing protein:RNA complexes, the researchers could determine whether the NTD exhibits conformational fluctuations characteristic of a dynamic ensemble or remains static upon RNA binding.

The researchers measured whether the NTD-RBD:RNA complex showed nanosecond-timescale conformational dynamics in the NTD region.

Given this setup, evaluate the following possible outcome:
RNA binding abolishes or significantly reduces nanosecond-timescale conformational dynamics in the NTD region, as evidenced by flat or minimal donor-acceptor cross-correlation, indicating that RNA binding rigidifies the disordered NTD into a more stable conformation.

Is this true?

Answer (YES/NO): NO